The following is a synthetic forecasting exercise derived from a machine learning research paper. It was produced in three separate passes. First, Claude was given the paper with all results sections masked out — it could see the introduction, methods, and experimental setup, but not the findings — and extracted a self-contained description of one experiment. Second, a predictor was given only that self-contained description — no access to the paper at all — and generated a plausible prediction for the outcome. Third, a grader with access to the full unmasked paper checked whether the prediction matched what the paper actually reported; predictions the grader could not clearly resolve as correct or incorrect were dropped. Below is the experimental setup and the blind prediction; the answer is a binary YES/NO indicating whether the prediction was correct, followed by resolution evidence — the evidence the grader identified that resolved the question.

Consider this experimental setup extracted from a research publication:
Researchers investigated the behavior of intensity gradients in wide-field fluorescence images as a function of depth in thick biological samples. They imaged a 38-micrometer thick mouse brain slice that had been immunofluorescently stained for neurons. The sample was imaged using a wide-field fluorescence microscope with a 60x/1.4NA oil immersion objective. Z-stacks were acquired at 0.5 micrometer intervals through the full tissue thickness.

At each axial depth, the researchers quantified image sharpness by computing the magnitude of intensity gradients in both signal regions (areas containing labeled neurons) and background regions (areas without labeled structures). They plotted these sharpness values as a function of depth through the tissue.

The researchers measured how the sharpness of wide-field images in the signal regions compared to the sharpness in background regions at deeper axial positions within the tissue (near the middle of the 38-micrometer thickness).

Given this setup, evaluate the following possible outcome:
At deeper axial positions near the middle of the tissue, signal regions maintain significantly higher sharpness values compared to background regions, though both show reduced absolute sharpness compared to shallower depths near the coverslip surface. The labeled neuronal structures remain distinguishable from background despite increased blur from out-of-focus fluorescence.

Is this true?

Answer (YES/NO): NO